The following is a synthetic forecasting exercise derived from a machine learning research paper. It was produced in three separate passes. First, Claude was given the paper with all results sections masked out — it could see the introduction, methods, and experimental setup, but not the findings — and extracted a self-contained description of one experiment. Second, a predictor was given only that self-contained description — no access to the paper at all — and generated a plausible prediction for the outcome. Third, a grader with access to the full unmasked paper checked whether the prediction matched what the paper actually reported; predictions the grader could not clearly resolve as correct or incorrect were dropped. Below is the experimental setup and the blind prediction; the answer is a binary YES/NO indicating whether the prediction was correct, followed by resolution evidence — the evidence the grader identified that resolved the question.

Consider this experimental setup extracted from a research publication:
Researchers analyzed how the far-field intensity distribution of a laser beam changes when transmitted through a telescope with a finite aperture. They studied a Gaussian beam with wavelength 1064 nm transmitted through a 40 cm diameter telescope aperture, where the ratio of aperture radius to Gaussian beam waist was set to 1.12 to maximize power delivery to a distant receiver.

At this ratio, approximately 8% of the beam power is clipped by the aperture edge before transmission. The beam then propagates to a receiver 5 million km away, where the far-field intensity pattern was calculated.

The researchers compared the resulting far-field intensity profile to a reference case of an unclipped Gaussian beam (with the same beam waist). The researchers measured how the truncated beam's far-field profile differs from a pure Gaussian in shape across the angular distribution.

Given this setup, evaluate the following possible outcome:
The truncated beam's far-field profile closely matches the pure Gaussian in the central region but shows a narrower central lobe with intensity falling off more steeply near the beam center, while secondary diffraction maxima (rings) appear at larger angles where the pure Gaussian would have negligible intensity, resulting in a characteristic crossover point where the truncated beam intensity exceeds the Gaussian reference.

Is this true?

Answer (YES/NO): NO